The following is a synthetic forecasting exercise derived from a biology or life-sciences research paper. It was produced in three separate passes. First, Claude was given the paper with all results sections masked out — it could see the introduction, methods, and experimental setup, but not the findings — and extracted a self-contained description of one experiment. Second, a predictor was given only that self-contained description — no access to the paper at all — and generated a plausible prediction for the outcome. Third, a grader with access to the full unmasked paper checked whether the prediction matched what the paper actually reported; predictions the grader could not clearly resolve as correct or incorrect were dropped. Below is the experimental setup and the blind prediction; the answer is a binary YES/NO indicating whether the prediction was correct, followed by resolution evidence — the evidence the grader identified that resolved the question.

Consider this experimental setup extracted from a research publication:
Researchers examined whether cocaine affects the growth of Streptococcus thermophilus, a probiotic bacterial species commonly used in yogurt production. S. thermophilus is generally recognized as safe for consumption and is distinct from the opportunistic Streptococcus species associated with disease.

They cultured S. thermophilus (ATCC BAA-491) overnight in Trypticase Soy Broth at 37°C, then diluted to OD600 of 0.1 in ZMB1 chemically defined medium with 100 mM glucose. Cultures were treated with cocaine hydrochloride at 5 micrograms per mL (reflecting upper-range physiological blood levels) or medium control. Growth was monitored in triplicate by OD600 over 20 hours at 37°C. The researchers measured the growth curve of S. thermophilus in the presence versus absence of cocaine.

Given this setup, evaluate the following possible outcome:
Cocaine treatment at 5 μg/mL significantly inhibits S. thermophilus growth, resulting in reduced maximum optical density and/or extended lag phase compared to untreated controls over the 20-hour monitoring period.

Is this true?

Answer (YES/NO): NO